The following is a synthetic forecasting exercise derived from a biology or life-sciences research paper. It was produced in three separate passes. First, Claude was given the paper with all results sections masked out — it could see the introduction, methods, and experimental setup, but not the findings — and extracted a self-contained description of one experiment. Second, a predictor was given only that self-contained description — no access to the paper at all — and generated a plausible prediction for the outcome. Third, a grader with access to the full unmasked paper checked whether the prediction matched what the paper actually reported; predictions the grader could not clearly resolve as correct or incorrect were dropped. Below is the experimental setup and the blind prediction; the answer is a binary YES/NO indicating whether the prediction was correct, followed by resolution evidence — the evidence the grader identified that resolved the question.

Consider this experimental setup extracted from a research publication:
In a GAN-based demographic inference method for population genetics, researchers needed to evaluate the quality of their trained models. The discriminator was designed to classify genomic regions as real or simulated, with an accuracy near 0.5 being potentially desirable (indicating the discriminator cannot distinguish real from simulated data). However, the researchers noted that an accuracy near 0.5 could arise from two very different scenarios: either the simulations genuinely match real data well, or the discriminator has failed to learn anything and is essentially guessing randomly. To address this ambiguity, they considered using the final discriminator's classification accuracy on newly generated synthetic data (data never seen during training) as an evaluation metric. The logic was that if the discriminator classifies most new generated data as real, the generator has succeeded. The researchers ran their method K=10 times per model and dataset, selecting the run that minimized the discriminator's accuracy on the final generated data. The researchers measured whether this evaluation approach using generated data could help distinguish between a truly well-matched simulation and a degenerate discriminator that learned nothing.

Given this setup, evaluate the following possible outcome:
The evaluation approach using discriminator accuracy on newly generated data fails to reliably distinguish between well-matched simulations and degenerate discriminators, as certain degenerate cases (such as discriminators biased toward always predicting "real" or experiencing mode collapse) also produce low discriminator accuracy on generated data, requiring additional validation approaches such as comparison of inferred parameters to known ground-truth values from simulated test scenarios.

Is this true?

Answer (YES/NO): YES